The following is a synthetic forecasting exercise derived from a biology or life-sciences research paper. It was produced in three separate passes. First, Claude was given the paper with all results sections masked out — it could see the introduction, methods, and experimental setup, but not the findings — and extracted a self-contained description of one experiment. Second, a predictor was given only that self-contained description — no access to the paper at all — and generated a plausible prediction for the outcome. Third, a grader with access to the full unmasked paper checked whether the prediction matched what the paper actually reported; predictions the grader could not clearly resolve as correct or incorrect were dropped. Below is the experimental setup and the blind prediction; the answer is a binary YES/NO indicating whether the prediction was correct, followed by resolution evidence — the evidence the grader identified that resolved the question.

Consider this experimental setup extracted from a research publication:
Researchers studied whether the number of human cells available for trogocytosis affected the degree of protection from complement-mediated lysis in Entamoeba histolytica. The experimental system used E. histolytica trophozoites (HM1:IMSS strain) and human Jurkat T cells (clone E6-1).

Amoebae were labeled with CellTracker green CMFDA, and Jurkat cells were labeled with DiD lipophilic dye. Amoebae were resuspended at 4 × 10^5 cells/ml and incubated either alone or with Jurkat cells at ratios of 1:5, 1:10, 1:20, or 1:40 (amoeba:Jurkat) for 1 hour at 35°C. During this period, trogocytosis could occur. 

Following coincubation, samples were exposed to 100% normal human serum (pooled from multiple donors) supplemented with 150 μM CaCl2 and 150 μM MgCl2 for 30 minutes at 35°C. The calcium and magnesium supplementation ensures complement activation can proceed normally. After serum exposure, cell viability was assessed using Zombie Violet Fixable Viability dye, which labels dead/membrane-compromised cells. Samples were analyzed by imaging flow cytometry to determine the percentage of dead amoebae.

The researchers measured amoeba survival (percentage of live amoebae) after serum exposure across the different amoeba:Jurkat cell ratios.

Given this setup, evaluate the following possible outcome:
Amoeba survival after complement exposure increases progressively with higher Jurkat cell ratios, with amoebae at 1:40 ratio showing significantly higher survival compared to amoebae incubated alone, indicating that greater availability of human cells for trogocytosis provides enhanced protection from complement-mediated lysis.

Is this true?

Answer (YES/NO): YES